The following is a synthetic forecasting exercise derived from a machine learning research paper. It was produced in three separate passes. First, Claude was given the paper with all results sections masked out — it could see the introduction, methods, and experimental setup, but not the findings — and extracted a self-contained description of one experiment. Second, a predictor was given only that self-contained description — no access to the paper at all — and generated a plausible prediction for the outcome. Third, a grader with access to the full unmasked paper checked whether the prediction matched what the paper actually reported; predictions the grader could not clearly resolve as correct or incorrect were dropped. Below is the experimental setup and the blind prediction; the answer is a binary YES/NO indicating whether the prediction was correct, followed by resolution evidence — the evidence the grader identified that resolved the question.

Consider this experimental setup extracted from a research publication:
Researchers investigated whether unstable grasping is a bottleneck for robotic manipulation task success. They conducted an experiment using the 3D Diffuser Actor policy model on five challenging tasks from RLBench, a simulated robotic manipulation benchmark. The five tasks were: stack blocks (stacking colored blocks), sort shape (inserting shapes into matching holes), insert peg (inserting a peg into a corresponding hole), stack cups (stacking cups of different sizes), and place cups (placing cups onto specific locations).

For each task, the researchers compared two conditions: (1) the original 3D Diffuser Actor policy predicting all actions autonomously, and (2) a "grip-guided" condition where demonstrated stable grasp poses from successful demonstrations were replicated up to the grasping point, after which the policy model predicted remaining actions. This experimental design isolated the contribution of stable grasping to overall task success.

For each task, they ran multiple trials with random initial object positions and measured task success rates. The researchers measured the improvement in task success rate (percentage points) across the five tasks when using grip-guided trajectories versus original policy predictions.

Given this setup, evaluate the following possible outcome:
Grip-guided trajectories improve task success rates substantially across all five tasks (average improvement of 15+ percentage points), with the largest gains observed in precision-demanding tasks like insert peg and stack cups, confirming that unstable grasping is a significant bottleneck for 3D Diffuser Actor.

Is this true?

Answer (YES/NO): NO